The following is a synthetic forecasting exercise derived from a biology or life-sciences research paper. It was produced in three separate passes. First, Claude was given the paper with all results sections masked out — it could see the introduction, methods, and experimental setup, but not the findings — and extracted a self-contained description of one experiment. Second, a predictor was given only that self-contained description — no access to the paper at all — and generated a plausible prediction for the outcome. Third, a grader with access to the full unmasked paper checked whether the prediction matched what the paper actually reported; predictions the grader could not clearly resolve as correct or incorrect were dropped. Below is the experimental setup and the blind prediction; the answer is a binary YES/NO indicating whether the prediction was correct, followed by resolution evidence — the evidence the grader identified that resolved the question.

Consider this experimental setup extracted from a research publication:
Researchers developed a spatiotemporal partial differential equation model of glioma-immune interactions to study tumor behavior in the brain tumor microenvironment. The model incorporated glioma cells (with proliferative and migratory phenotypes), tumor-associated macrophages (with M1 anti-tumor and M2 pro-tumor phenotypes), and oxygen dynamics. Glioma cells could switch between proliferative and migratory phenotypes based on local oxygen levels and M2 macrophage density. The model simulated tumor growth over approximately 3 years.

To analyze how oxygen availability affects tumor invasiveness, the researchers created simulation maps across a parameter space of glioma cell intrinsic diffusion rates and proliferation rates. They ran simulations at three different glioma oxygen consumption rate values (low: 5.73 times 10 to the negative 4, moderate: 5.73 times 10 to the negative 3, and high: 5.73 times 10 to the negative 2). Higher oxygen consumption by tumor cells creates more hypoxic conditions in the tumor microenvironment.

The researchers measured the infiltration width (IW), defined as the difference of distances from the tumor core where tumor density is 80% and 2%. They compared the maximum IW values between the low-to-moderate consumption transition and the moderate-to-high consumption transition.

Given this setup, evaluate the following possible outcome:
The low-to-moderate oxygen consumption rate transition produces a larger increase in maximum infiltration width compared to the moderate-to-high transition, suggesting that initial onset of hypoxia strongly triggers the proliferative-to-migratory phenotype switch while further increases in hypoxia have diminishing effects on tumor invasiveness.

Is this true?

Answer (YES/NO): NO